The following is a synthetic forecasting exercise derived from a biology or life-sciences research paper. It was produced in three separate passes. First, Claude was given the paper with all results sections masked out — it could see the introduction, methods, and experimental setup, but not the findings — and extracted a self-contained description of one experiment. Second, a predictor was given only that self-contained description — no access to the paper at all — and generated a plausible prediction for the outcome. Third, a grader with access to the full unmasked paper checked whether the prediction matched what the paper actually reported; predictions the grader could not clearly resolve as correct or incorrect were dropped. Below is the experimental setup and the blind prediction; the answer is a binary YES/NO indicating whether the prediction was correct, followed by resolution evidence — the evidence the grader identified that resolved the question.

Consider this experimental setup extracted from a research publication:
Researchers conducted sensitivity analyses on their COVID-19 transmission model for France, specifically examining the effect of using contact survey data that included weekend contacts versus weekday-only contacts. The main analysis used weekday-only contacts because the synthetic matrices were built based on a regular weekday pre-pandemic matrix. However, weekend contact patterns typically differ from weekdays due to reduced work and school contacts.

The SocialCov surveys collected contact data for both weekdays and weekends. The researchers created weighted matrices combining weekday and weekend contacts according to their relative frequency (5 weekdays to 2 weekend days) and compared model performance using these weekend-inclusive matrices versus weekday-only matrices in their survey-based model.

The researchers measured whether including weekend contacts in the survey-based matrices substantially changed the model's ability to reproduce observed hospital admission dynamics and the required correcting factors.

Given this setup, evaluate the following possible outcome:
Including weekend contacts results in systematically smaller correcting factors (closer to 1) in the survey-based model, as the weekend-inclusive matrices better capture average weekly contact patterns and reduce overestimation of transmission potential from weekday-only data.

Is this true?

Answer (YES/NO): NO